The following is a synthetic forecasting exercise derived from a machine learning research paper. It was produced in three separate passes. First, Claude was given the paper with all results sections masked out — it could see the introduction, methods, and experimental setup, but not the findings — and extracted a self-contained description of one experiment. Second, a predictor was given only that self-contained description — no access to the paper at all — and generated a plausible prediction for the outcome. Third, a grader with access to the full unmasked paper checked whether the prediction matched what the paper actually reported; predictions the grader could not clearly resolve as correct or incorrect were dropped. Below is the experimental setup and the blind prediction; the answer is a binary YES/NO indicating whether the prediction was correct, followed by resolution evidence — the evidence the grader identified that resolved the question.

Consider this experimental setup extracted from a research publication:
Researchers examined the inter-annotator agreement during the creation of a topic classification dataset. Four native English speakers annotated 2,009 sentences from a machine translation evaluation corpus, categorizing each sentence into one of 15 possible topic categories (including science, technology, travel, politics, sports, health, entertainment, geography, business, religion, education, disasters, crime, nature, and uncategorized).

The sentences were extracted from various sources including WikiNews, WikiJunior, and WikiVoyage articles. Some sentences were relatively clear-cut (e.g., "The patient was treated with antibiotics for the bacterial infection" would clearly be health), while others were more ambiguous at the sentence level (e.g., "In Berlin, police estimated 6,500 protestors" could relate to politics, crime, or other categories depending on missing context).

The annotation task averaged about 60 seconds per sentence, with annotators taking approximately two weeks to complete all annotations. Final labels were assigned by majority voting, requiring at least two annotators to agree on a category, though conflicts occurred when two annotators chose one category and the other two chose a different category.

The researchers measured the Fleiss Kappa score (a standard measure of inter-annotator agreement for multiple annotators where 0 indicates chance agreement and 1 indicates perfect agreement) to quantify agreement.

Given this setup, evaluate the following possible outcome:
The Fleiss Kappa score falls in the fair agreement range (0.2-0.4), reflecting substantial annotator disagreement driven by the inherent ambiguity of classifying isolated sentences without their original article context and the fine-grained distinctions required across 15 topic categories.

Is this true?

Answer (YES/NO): NO